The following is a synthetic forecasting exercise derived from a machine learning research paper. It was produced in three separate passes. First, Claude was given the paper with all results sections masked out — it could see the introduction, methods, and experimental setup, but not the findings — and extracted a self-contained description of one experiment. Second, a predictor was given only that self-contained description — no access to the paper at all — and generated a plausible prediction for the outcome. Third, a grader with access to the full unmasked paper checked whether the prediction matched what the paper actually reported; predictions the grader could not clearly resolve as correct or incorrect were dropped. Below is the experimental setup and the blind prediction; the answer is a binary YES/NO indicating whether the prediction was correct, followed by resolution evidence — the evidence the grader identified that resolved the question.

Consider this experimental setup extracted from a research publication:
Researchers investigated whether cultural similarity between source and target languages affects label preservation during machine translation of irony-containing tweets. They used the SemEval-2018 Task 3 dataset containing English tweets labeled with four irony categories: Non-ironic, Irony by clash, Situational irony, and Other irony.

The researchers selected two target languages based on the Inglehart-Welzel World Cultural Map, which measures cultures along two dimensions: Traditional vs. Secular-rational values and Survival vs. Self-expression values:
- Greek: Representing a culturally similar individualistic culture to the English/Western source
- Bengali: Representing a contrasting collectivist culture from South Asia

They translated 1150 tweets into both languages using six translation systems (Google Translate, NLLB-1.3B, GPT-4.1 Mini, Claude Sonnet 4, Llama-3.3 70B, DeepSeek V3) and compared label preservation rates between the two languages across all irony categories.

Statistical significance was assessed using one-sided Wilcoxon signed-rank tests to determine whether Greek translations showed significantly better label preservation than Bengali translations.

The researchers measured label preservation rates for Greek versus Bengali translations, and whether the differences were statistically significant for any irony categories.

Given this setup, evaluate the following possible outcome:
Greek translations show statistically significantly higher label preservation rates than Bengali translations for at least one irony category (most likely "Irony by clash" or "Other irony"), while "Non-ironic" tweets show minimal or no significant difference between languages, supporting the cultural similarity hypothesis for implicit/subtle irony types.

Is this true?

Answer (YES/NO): YES